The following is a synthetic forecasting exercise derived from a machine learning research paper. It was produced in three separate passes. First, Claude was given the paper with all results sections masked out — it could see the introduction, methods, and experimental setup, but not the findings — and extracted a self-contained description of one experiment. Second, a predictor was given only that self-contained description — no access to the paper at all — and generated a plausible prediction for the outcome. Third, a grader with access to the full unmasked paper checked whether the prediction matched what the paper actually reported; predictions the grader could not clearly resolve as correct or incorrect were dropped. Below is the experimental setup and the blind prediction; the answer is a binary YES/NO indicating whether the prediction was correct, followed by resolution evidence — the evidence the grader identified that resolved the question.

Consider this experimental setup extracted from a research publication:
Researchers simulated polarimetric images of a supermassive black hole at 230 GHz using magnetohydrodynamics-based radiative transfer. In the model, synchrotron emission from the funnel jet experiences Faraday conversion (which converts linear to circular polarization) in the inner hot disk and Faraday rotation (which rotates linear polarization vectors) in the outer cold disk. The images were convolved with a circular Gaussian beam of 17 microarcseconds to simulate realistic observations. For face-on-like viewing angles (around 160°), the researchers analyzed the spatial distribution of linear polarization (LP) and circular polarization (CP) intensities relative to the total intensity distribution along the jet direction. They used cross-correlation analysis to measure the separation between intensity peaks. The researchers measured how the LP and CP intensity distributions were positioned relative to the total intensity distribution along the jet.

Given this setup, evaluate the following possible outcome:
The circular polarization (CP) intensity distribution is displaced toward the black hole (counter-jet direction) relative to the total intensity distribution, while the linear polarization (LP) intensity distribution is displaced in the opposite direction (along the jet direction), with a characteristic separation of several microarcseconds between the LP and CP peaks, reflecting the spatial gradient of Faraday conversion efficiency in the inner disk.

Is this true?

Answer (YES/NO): YES